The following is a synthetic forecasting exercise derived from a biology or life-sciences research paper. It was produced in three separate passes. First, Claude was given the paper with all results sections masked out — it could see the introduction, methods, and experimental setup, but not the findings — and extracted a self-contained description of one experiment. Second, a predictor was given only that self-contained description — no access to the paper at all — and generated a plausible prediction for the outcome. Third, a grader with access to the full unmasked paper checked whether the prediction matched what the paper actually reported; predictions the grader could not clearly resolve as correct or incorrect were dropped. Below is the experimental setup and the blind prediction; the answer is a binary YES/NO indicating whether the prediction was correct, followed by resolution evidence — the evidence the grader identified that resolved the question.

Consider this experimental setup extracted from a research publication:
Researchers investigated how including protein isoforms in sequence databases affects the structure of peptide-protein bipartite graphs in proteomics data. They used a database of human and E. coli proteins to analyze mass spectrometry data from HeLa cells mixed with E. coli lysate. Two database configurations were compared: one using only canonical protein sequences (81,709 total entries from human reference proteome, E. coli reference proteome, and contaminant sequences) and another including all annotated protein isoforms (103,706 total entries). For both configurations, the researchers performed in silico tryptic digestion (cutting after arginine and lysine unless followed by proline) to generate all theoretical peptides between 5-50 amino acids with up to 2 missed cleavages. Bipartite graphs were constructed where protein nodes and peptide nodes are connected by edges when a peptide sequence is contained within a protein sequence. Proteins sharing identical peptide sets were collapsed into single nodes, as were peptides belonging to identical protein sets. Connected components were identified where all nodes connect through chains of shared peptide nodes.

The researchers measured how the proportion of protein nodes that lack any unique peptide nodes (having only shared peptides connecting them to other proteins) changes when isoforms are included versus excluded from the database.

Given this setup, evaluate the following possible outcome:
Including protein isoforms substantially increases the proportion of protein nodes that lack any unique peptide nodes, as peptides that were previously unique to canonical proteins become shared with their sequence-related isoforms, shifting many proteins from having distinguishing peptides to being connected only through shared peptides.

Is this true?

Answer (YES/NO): NO